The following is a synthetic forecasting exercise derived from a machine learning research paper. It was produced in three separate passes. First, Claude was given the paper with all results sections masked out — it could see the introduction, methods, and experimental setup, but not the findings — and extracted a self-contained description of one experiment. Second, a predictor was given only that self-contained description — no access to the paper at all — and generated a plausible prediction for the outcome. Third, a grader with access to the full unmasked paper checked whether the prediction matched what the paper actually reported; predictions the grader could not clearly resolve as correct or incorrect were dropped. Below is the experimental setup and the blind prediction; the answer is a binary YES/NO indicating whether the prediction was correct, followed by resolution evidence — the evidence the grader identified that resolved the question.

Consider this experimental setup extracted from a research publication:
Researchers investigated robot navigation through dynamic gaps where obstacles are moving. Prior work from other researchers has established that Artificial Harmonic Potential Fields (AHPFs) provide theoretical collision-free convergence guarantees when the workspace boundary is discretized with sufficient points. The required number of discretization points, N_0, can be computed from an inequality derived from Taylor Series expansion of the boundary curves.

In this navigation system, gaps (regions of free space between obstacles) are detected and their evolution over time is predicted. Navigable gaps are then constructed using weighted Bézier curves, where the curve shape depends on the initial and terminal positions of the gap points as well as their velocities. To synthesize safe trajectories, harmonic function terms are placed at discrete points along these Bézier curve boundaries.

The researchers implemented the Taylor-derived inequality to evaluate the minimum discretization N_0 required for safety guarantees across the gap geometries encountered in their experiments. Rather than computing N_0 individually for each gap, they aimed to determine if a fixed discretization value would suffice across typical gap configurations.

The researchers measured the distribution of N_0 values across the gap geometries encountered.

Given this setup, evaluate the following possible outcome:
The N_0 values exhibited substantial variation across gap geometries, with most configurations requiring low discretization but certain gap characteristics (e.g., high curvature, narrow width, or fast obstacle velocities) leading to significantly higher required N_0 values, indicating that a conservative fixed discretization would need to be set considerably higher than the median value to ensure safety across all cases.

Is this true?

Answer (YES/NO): NO